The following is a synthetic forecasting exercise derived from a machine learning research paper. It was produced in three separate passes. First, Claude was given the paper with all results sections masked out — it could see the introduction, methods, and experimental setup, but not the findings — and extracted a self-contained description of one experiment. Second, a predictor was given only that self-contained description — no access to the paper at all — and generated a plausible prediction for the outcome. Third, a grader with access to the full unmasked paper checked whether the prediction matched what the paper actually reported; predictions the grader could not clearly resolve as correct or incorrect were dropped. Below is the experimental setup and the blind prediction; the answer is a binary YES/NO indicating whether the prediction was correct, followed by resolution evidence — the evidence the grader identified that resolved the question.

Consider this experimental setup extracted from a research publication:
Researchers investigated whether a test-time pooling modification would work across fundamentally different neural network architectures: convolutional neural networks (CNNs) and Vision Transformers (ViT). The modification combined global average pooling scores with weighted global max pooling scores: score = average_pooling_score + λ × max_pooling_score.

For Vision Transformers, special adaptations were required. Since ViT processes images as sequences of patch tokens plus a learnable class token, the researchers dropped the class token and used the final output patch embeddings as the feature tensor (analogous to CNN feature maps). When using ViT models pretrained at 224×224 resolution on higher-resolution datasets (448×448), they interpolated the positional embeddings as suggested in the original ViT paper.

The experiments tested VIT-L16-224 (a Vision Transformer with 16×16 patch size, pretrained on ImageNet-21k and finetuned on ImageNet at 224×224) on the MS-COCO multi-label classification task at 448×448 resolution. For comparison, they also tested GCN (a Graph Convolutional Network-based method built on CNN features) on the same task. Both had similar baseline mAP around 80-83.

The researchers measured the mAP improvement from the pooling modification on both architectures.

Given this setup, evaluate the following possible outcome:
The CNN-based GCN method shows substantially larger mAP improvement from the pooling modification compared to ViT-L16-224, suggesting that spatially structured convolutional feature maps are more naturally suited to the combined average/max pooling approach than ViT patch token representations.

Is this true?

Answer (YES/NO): NO